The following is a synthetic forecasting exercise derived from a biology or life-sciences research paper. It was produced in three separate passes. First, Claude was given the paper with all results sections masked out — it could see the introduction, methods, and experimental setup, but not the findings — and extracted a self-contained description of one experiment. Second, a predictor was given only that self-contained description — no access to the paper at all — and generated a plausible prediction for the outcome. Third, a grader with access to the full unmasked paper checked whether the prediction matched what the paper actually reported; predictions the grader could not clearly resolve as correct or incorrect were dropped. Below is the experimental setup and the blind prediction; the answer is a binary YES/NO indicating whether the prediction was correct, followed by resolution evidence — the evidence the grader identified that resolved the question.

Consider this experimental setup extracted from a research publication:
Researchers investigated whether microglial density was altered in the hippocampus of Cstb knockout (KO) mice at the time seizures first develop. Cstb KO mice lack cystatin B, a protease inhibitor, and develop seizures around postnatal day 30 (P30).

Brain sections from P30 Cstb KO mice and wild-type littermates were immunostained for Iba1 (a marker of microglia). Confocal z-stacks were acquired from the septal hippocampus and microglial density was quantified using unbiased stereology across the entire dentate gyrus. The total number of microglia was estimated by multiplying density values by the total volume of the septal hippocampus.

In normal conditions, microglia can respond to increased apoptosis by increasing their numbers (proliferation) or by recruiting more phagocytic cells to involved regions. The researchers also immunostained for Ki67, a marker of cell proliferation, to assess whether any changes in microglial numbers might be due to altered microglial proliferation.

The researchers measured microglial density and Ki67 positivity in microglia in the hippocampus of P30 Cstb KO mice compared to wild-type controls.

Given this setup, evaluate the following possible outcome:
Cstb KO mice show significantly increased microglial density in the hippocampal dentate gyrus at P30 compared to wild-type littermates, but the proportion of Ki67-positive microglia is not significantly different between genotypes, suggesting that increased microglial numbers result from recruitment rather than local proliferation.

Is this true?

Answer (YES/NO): NO